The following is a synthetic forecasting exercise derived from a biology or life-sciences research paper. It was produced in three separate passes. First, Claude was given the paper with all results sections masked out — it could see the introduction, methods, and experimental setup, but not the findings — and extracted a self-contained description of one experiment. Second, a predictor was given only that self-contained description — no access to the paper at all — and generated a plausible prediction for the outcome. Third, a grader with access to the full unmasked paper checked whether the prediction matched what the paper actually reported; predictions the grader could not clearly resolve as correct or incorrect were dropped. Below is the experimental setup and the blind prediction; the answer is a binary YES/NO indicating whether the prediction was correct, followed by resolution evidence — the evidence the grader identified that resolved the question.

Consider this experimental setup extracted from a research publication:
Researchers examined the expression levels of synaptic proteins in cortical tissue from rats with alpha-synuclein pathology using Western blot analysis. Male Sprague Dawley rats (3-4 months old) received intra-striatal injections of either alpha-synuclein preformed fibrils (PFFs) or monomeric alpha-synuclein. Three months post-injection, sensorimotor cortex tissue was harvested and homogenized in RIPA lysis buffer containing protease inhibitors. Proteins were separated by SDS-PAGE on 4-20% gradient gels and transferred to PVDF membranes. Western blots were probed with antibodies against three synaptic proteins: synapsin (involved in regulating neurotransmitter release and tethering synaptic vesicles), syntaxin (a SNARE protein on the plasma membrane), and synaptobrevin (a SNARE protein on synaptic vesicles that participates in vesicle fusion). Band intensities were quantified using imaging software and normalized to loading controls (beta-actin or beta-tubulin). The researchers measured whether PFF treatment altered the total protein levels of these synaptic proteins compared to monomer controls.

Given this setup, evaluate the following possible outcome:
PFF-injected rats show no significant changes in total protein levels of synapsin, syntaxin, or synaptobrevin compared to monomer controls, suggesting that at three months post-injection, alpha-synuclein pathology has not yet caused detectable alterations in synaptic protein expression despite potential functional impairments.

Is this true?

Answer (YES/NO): YES